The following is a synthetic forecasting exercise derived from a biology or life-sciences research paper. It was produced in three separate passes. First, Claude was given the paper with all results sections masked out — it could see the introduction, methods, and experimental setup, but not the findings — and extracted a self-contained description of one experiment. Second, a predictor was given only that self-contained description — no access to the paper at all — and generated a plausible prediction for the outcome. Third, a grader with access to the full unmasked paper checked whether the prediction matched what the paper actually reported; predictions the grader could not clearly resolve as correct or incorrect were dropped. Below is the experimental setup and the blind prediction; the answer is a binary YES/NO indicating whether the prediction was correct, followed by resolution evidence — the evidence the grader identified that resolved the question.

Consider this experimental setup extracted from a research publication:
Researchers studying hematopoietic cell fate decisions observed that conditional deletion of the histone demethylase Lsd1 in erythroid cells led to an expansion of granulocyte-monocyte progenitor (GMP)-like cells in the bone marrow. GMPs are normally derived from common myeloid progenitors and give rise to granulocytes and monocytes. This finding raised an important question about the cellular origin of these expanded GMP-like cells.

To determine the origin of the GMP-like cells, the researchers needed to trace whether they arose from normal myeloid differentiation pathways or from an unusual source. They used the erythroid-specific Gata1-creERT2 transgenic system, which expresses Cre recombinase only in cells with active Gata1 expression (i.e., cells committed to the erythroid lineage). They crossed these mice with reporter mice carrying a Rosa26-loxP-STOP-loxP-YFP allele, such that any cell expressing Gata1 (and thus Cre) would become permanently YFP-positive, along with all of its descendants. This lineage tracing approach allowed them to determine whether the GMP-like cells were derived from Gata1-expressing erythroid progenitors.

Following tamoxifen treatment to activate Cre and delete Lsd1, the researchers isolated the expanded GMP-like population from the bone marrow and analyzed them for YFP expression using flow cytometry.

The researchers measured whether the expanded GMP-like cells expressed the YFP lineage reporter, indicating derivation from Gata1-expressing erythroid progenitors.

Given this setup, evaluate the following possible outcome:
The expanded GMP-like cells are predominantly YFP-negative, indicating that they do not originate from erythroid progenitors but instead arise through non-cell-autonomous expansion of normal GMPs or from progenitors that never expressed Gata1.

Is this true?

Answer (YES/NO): NO